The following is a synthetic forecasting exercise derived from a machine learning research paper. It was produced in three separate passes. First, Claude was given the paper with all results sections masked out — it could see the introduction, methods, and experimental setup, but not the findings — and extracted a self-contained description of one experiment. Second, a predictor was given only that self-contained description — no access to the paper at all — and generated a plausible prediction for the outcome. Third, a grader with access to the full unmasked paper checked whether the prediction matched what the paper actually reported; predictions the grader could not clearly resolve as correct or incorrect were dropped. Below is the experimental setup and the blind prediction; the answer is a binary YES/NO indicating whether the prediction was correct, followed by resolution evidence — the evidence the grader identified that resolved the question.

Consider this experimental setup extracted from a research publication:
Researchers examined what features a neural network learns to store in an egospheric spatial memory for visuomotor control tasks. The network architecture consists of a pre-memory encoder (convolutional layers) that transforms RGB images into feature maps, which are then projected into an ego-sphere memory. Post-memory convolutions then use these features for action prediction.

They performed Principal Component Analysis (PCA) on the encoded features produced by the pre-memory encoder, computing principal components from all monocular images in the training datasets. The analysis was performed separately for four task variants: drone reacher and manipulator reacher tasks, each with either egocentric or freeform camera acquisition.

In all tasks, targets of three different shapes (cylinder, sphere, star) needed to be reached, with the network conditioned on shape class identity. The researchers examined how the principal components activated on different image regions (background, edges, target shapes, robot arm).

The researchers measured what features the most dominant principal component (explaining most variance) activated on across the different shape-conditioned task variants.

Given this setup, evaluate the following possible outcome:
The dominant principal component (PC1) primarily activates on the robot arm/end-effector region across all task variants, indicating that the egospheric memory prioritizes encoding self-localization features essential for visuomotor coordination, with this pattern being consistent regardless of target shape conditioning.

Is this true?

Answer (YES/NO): NO